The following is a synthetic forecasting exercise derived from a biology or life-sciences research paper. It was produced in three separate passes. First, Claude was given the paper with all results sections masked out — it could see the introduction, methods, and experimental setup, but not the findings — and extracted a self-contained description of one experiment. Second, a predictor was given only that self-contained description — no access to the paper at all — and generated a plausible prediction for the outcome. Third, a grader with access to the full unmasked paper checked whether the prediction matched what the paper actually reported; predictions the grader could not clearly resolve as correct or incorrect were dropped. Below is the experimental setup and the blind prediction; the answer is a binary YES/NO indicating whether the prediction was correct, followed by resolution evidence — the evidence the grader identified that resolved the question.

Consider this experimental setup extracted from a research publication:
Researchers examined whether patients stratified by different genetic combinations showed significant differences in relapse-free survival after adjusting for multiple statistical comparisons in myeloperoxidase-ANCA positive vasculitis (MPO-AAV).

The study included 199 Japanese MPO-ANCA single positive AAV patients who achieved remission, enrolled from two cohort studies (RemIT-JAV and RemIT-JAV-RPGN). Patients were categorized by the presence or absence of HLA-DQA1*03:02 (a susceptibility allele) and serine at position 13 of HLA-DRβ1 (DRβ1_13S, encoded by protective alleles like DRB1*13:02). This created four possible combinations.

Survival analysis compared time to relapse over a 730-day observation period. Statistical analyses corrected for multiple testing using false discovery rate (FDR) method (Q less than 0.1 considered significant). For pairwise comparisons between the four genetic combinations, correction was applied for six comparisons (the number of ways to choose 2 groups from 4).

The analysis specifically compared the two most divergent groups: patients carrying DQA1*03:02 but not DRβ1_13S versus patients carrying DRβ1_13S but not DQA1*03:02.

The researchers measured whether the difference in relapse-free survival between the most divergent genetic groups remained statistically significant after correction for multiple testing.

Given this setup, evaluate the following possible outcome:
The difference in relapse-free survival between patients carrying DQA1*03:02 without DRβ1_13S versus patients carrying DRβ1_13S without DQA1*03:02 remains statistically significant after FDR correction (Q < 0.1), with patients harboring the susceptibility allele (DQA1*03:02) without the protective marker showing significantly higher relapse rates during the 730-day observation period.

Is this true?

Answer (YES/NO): YES